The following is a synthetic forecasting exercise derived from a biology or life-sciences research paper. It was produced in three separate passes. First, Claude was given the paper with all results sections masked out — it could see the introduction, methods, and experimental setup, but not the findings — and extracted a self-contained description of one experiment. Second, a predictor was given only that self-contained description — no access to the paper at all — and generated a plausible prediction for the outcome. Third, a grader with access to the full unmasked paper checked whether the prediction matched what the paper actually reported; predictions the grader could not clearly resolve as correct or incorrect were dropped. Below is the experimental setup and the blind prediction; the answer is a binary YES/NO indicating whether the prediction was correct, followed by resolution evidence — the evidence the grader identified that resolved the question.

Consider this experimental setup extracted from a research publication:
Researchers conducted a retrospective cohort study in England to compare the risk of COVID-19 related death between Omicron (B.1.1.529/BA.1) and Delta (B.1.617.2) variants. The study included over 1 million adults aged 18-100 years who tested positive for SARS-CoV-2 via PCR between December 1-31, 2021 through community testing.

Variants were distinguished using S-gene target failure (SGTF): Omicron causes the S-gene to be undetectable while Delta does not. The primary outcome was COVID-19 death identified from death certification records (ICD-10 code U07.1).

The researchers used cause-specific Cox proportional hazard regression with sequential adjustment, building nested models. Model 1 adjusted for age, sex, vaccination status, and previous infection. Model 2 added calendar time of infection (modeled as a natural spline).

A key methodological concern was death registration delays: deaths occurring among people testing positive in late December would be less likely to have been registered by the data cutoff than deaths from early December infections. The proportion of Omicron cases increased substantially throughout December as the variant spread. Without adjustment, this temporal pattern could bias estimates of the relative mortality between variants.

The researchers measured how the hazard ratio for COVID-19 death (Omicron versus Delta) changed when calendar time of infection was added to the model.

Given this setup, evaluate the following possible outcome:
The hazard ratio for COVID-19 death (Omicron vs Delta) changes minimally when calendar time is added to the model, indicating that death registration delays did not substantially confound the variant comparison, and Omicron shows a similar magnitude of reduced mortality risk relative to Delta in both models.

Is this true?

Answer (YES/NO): NO